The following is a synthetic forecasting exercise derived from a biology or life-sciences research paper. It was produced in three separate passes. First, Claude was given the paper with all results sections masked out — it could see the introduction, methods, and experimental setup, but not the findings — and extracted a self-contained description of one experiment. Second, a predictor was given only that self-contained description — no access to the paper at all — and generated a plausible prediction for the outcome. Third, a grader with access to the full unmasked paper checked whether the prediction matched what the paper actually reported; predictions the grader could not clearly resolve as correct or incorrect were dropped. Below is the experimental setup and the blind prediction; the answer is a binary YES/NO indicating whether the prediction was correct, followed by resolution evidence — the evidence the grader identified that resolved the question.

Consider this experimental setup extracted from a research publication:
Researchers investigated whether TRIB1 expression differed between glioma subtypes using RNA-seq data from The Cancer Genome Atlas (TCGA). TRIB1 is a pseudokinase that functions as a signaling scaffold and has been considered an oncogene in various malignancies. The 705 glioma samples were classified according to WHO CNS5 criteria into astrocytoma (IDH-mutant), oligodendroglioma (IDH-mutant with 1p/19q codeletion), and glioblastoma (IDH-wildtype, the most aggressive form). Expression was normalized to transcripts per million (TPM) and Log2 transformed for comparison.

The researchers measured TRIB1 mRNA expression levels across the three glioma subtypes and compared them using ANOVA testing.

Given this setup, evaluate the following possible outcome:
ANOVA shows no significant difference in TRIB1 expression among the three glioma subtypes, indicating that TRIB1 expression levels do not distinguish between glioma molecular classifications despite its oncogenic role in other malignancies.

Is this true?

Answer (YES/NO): NO